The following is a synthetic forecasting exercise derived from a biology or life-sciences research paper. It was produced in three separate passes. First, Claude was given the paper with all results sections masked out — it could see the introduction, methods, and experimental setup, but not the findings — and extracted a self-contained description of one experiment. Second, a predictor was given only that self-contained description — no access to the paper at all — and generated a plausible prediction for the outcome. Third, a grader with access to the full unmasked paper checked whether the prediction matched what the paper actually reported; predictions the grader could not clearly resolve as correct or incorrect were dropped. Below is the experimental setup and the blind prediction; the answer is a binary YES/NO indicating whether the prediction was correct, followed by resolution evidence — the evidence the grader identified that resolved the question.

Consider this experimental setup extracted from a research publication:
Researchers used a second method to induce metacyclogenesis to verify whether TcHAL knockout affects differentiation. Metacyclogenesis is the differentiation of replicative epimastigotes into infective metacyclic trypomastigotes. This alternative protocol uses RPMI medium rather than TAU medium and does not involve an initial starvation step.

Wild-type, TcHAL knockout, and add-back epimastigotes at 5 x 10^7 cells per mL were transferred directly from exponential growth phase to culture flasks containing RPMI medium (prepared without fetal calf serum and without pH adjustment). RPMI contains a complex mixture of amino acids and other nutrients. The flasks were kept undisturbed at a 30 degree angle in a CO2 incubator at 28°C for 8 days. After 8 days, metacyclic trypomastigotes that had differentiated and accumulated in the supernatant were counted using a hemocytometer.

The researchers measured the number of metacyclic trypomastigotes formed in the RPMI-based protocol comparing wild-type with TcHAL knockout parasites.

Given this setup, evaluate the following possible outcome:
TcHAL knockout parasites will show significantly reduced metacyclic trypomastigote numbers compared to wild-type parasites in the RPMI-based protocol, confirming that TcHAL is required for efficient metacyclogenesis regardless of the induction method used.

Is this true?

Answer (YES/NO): YES